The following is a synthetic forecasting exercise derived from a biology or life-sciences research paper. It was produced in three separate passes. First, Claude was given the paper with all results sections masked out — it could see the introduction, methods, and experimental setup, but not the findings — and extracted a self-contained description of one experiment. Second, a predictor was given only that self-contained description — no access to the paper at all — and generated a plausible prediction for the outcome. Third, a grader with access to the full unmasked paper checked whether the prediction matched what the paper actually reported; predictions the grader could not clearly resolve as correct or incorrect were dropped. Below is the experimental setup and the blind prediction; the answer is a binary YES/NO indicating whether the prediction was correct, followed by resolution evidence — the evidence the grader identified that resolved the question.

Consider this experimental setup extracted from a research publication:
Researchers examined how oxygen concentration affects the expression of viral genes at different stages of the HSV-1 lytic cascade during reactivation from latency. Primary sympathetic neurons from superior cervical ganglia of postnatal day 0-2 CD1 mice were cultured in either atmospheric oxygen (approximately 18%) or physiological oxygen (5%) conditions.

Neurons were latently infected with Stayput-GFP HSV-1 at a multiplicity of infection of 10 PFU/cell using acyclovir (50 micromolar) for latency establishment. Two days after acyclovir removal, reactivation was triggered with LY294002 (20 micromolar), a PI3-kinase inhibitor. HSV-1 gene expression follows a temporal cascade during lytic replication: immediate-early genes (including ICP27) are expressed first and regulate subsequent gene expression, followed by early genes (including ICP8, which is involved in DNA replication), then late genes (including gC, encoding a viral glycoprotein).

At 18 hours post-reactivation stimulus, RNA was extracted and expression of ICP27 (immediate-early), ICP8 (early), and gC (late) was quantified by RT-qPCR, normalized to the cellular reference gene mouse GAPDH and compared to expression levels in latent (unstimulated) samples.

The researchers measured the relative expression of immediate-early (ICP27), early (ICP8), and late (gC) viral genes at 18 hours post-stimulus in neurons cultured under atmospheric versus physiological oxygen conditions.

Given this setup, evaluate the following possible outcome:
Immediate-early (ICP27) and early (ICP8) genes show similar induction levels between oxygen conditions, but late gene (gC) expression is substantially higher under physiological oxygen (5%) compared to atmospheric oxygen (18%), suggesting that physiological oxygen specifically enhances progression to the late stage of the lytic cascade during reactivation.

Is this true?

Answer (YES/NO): NO